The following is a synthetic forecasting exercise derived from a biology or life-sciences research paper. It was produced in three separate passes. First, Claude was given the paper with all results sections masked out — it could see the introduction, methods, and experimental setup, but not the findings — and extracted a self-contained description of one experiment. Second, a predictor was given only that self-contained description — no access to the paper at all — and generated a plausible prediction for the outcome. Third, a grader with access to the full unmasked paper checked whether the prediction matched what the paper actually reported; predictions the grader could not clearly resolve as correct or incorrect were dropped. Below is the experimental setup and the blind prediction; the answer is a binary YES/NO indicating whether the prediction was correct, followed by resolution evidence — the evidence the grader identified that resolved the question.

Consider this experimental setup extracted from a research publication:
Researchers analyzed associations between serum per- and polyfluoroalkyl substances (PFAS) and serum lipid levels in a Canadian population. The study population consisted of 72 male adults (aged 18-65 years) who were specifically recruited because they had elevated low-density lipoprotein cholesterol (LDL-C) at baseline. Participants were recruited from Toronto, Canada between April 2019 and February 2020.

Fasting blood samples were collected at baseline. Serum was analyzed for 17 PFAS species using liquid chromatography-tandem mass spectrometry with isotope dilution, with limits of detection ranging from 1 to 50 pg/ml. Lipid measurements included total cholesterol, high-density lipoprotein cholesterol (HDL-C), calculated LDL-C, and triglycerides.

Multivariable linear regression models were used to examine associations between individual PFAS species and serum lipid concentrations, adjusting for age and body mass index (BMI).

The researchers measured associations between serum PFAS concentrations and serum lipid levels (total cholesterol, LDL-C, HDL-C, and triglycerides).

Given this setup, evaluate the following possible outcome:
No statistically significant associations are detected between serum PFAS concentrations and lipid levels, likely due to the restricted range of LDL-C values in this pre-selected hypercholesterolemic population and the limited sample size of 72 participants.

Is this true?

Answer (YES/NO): NO